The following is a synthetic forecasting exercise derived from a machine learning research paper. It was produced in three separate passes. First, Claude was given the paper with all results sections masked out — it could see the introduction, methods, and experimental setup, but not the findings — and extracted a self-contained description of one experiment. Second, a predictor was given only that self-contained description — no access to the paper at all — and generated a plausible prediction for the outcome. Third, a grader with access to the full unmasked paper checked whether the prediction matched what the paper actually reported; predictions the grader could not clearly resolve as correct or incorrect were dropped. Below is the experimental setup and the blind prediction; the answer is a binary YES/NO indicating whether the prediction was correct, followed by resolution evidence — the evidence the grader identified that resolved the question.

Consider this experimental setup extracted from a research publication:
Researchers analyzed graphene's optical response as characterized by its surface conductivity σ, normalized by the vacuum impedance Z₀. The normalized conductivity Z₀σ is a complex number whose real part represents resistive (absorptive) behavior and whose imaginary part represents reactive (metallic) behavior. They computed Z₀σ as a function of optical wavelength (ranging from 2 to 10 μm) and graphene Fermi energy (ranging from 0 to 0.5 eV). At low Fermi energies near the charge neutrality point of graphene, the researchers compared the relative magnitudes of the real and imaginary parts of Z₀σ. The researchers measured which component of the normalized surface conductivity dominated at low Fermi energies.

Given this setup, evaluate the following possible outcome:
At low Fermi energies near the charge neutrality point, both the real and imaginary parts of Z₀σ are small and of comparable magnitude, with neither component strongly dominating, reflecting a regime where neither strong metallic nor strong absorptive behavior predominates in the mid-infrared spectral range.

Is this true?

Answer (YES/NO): NO